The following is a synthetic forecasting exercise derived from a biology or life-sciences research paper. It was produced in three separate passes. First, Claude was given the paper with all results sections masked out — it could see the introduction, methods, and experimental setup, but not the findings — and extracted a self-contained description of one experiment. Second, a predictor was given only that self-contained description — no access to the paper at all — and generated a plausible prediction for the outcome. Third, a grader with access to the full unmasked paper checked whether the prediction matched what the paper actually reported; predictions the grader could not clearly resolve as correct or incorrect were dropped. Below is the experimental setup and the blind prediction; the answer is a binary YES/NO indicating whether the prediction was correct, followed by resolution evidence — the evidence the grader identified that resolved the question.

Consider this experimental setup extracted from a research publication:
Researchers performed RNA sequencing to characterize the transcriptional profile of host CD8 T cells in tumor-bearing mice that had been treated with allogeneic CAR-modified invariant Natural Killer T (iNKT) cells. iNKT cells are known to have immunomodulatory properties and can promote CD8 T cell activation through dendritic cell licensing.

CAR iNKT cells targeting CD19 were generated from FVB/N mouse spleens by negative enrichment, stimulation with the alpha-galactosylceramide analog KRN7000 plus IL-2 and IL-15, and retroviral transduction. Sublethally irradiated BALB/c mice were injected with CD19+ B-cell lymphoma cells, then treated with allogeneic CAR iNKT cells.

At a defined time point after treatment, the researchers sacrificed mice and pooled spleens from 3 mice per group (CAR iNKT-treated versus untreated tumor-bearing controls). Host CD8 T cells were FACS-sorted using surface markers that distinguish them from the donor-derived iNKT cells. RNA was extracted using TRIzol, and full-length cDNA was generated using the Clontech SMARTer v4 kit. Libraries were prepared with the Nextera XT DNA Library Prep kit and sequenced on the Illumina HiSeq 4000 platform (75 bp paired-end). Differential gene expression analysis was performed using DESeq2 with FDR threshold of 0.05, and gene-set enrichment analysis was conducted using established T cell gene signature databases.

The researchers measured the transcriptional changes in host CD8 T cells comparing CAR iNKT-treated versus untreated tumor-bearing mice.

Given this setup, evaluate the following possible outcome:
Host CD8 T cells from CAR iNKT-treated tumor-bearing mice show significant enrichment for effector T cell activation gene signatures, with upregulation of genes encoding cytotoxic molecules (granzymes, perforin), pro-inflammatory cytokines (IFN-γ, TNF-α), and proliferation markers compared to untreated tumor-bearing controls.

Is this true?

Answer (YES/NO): NO